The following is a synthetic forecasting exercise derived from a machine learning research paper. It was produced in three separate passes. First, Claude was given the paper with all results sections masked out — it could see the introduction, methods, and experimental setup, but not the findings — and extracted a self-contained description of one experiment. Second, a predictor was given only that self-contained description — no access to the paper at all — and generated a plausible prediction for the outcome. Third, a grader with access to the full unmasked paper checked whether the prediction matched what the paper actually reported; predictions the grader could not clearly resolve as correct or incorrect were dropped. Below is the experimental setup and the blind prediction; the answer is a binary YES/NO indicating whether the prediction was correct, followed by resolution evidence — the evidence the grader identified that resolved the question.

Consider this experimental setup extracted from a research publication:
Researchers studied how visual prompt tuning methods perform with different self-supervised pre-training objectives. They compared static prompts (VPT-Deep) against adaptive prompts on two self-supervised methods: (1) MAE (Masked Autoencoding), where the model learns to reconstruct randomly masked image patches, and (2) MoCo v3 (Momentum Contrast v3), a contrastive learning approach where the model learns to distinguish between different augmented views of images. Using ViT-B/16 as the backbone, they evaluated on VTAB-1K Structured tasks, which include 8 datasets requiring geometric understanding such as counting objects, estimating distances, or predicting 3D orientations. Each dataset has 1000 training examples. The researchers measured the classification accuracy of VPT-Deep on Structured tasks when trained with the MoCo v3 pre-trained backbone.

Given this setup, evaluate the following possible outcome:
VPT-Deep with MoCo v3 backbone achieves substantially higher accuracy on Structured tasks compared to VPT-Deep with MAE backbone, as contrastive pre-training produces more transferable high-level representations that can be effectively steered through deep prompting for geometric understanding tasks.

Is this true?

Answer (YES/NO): YES